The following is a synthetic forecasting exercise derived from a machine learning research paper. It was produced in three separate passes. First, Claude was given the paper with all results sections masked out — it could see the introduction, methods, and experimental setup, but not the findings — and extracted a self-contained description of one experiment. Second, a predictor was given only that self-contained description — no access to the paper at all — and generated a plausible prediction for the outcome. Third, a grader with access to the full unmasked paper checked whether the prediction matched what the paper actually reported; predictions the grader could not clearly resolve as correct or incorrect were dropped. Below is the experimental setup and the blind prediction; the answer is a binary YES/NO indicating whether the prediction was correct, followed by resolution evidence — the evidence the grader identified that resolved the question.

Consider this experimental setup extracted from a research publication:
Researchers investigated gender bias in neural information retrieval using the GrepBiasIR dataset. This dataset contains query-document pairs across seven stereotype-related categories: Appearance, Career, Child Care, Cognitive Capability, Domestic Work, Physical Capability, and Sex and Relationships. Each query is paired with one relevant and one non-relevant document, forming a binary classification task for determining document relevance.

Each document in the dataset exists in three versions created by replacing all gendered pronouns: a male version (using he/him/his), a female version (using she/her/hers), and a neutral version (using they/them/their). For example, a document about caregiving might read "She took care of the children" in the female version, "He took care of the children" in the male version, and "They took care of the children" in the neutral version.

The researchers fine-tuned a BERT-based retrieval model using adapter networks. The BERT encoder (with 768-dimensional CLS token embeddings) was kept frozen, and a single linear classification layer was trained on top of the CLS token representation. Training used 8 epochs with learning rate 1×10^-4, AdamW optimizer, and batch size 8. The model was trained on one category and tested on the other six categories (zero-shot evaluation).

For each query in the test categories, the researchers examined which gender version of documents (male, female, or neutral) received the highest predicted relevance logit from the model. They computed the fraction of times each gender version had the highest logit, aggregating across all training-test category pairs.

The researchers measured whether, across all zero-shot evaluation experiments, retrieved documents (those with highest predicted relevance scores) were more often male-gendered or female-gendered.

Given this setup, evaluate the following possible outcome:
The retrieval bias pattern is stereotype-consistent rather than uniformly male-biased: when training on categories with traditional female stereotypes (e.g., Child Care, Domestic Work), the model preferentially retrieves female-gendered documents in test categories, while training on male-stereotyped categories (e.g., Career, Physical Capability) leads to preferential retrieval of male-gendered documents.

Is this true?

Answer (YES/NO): NO